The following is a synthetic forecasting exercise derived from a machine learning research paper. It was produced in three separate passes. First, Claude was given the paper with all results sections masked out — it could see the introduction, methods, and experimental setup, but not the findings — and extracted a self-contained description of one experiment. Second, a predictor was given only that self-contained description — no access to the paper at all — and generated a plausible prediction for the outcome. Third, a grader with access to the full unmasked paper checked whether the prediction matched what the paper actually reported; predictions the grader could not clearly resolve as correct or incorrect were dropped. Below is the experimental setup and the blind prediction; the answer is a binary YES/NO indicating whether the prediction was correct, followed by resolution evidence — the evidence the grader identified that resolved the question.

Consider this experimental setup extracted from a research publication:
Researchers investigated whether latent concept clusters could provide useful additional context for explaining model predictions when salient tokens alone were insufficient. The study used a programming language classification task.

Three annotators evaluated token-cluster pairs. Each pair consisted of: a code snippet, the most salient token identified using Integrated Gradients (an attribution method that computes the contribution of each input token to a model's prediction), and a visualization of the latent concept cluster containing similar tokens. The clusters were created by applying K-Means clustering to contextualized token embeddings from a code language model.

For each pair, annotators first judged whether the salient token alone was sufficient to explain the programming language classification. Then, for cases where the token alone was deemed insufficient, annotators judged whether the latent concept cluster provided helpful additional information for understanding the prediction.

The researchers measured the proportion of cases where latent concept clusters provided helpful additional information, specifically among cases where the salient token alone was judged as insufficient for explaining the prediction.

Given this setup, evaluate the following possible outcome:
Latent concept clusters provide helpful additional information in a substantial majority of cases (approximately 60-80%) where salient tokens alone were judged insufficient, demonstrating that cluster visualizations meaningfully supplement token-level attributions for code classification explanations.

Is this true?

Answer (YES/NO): NO